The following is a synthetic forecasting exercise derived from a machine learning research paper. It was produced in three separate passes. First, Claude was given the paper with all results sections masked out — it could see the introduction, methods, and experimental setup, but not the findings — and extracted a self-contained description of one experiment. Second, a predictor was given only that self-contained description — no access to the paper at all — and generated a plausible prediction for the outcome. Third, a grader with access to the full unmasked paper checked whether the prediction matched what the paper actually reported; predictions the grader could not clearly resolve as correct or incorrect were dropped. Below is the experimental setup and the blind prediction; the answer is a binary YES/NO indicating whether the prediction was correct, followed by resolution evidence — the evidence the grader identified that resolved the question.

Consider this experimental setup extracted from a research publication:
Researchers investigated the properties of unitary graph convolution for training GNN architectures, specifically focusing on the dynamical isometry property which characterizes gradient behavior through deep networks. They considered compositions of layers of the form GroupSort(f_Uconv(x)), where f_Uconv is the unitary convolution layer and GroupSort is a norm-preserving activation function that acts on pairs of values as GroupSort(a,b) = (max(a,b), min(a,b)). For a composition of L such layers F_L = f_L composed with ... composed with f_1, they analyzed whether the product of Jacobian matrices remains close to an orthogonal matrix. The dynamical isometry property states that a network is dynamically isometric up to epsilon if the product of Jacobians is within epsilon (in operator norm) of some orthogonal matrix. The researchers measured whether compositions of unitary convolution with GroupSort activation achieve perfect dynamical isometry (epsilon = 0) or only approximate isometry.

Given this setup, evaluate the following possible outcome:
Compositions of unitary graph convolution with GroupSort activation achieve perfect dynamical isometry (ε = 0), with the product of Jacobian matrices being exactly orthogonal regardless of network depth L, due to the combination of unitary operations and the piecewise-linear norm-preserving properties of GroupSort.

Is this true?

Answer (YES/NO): YES